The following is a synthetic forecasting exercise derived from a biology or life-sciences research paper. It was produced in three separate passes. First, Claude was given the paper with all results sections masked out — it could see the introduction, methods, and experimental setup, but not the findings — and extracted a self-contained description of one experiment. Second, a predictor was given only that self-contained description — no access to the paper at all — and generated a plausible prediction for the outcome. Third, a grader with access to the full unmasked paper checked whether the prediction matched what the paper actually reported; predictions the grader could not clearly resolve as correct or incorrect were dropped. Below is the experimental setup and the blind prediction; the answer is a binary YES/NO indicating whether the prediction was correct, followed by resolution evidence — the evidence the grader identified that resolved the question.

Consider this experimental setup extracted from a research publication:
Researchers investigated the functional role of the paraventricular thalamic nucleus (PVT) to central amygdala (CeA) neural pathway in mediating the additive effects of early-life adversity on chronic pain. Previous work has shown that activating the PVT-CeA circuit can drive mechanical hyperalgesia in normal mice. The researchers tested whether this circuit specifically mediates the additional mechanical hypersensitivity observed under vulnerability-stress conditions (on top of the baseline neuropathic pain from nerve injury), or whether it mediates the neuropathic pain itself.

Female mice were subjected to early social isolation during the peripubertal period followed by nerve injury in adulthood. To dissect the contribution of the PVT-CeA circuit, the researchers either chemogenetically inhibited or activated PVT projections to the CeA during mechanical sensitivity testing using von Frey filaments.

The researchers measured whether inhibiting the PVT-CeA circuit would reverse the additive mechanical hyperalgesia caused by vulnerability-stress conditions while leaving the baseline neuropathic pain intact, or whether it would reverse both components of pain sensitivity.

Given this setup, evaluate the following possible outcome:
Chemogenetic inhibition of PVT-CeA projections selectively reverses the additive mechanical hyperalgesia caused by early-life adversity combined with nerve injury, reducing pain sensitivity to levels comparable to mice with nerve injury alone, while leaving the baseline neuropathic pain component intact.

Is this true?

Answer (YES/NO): YES